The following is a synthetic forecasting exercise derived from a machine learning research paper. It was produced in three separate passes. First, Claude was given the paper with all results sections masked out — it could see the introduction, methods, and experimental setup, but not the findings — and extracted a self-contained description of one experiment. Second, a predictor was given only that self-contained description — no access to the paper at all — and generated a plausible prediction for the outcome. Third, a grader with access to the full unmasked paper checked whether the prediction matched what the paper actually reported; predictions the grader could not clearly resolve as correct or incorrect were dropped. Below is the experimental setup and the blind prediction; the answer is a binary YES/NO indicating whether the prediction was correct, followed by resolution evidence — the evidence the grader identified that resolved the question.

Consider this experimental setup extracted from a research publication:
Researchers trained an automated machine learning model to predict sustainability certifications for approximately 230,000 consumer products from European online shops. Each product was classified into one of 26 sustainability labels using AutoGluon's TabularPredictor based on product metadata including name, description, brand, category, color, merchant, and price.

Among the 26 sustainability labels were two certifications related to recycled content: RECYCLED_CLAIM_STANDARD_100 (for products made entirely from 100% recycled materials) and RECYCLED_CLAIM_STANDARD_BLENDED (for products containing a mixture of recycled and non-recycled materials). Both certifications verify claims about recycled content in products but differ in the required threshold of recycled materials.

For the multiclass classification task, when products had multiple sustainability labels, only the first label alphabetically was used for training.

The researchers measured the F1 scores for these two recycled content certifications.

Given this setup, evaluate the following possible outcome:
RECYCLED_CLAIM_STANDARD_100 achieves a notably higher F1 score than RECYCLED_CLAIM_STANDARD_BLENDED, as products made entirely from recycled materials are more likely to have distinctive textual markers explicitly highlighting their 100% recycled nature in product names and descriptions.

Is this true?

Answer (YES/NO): NO